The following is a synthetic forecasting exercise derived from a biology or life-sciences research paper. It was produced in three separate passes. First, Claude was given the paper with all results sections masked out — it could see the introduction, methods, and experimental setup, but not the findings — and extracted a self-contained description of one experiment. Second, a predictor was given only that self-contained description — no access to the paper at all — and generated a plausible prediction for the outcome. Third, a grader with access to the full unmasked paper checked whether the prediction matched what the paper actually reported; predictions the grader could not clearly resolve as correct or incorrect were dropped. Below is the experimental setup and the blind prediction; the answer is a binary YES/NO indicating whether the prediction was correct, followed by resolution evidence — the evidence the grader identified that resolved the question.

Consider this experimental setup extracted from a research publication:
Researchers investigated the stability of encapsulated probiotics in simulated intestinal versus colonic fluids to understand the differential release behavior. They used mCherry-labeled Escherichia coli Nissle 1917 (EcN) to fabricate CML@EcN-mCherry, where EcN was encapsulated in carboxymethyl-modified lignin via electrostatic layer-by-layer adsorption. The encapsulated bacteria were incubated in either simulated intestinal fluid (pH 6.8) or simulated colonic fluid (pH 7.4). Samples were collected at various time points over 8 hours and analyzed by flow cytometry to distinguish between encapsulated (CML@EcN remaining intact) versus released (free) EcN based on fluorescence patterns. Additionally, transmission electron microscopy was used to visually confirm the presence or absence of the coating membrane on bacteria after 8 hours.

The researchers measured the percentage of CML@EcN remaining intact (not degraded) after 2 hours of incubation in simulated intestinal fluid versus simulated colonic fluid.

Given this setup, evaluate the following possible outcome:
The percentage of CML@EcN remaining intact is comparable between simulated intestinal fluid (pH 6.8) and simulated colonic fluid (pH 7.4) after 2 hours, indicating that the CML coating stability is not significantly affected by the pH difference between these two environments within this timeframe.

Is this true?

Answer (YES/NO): NO